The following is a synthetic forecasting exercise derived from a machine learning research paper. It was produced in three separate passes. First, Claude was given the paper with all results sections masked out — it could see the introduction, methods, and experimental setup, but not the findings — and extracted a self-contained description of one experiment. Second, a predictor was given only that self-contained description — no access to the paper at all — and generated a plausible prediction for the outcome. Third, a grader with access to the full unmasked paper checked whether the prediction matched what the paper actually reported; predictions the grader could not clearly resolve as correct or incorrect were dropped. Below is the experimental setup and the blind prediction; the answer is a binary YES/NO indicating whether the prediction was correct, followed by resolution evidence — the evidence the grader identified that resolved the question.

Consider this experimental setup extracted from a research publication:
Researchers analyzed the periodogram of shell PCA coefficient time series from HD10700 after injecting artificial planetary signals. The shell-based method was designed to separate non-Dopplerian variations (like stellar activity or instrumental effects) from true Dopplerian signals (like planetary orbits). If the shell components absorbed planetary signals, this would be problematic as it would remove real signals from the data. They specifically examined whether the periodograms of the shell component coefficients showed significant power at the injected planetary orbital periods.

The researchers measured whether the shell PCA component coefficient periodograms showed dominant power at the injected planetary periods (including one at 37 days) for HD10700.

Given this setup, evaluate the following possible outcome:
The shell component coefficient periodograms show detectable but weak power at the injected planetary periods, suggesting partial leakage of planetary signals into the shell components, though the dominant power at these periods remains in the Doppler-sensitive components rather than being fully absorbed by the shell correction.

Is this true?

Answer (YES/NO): NO